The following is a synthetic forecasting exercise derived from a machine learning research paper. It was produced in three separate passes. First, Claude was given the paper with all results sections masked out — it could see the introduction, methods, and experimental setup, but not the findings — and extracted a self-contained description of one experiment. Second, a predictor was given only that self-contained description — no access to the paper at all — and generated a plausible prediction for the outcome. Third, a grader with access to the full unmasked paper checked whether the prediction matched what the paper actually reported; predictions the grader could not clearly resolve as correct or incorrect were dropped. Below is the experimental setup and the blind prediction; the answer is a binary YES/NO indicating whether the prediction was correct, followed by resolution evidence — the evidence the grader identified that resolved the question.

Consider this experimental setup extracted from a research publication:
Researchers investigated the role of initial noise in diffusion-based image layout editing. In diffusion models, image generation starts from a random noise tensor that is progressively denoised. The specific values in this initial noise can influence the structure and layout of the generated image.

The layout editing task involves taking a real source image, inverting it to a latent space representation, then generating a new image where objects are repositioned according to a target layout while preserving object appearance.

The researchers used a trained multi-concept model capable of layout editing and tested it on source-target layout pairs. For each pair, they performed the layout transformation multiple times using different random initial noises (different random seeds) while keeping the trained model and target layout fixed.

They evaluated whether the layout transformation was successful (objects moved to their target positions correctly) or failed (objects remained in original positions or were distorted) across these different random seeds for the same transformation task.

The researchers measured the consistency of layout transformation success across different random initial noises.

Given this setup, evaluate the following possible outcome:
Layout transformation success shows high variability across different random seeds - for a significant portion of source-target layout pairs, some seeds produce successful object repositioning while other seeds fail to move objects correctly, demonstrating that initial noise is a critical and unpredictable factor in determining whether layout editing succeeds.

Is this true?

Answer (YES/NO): NO